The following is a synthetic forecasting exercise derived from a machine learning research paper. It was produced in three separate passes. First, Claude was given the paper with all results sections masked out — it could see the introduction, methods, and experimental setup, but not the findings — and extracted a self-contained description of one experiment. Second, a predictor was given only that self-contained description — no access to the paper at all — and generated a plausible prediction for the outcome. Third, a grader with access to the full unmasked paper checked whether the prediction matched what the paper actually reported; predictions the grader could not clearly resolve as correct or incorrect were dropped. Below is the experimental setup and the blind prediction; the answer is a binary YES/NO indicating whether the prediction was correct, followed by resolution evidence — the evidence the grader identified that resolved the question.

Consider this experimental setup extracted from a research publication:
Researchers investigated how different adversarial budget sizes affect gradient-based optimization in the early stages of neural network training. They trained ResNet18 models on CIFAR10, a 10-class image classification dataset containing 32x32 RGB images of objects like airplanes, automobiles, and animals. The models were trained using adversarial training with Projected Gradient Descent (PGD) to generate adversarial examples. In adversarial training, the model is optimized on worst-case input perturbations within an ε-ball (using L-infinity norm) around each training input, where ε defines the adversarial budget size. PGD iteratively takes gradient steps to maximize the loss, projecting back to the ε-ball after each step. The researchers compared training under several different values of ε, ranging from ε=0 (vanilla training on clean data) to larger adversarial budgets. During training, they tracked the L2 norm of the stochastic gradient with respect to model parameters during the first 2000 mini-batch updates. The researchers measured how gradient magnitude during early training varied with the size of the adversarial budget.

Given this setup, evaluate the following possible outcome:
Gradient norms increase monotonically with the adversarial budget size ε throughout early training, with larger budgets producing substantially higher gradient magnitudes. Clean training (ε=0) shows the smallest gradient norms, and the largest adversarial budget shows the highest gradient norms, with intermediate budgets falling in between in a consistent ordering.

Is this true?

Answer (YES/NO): NO